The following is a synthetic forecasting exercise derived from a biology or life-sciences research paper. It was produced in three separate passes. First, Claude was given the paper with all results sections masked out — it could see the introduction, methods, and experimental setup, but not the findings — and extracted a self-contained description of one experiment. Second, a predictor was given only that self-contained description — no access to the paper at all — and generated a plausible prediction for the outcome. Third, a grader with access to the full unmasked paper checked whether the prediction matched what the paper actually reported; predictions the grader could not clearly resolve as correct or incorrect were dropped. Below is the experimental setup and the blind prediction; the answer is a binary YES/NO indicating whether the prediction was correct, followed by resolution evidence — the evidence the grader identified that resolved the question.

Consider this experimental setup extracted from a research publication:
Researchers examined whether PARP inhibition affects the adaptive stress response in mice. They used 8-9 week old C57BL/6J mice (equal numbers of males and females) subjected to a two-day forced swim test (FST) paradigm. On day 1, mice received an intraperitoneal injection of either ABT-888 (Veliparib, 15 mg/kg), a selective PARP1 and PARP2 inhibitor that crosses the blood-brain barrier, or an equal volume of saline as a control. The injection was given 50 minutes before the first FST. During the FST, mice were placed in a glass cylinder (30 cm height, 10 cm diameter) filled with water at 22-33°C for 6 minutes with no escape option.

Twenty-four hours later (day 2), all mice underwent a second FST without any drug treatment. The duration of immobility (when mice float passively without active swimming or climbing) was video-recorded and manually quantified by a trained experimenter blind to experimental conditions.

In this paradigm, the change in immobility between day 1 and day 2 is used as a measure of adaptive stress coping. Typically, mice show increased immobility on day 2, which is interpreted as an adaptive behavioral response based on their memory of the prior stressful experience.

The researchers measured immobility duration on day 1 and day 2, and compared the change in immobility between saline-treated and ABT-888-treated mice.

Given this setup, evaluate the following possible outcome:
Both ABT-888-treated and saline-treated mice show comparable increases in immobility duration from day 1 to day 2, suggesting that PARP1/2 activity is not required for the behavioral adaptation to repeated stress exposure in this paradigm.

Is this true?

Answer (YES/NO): NO